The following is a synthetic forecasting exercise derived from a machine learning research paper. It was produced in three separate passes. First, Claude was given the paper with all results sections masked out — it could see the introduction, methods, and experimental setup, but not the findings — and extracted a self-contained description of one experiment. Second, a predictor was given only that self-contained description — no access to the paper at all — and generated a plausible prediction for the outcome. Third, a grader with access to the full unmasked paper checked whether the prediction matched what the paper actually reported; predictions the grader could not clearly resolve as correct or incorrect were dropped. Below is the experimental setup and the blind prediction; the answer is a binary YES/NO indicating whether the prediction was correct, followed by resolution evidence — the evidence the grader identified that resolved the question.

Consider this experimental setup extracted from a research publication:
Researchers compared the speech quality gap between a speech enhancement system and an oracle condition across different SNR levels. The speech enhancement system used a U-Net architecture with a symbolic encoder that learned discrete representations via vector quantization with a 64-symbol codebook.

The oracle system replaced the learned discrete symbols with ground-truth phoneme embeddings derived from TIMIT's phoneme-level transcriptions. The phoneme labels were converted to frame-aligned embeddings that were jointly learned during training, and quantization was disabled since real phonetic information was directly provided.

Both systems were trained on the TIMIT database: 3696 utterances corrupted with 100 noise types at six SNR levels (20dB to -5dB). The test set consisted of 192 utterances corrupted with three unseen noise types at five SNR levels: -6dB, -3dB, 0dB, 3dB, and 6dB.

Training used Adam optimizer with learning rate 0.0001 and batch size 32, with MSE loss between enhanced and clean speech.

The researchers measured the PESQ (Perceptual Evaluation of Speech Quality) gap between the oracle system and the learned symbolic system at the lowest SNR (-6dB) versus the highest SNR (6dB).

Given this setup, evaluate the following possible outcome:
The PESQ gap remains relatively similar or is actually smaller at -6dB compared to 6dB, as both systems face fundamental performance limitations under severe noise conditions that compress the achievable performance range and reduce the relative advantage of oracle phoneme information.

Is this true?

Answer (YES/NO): NO